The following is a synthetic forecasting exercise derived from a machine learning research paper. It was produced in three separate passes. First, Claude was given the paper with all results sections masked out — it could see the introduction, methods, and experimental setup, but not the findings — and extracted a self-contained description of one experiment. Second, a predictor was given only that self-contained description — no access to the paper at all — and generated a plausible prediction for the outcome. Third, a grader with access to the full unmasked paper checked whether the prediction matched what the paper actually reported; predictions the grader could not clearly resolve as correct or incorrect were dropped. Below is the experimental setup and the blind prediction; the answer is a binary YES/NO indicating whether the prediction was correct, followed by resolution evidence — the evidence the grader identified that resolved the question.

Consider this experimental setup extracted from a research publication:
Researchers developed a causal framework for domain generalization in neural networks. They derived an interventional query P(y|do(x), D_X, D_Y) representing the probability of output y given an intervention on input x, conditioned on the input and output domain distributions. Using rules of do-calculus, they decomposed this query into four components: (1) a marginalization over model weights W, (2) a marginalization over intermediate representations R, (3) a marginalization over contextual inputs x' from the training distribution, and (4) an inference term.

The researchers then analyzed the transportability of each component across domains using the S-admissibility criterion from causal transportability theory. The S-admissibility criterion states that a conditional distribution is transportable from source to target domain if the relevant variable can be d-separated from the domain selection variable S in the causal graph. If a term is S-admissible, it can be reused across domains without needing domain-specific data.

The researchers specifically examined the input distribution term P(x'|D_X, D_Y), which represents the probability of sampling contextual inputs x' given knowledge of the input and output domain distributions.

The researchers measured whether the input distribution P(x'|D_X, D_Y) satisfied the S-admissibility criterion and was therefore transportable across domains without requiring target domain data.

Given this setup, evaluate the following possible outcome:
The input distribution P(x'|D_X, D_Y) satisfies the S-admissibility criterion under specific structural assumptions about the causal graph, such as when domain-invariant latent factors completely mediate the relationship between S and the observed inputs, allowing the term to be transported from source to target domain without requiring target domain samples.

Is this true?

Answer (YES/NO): NO